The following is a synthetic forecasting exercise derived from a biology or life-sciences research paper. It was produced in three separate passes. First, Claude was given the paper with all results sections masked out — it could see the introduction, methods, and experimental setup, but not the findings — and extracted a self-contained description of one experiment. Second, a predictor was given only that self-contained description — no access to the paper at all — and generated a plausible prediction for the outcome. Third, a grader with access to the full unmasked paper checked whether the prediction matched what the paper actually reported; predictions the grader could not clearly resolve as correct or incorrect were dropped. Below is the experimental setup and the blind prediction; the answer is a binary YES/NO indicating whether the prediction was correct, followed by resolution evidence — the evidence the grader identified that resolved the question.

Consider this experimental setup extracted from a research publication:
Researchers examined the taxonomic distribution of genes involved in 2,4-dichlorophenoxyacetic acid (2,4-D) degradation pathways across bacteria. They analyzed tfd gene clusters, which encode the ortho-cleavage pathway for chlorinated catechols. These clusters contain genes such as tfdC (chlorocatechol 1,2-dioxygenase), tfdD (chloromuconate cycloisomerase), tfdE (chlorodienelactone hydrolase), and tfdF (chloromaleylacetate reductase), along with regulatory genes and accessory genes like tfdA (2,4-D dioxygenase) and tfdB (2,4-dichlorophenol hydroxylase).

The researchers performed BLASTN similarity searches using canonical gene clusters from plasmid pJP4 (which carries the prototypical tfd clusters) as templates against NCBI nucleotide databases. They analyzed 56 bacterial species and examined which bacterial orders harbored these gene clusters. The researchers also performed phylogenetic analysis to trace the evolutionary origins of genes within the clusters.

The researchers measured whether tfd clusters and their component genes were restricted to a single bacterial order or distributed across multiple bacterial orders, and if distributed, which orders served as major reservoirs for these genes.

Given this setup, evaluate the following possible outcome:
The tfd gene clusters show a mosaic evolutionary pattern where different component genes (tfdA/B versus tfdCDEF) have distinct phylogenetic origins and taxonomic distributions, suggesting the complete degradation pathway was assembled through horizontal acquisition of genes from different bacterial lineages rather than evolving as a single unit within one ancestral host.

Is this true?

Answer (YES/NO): NO